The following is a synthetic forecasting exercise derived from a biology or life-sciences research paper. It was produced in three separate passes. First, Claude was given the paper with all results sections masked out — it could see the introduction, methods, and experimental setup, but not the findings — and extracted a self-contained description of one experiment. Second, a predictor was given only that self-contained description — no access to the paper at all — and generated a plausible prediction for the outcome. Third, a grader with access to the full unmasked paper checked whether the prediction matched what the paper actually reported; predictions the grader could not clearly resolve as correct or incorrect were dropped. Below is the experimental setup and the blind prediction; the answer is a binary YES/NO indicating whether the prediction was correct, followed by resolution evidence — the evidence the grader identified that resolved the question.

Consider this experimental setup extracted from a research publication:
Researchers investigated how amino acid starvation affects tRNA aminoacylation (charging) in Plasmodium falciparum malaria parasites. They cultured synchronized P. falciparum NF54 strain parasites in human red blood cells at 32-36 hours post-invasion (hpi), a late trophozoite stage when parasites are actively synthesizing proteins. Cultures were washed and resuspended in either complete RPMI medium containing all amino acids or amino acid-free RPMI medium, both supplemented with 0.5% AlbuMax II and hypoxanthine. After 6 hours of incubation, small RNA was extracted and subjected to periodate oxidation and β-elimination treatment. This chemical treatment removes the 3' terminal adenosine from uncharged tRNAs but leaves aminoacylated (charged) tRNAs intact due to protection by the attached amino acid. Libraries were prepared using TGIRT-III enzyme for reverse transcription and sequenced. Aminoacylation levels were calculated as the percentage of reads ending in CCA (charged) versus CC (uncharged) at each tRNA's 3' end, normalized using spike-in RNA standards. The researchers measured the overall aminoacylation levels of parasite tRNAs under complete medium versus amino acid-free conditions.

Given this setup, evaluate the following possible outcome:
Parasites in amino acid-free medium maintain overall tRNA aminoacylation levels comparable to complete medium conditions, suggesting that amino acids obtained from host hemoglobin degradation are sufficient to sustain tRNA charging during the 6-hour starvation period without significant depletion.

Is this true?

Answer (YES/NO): NO